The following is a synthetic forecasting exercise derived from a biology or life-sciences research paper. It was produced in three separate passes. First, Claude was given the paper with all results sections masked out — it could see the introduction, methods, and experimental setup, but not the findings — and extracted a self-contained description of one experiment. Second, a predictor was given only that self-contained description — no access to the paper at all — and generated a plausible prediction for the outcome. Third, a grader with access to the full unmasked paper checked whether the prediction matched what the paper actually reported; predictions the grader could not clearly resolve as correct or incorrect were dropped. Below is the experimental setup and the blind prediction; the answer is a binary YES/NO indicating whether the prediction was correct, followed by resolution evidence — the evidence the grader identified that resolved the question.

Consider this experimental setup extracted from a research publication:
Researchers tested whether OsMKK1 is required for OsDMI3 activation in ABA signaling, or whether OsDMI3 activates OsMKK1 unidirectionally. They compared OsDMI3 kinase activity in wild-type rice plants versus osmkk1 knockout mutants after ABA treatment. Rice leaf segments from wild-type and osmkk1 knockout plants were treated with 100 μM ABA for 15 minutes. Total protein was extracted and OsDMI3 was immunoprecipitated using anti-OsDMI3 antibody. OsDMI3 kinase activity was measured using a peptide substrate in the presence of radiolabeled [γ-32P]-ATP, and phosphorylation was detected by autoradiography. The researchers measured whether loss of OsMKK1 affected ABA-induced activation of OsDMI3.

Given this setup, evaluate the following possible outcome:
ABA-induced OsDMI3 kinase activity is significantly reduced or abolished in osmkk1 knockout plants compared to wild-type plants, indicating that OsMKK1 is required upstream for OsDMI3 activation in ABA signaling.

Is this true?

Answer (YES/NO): NO